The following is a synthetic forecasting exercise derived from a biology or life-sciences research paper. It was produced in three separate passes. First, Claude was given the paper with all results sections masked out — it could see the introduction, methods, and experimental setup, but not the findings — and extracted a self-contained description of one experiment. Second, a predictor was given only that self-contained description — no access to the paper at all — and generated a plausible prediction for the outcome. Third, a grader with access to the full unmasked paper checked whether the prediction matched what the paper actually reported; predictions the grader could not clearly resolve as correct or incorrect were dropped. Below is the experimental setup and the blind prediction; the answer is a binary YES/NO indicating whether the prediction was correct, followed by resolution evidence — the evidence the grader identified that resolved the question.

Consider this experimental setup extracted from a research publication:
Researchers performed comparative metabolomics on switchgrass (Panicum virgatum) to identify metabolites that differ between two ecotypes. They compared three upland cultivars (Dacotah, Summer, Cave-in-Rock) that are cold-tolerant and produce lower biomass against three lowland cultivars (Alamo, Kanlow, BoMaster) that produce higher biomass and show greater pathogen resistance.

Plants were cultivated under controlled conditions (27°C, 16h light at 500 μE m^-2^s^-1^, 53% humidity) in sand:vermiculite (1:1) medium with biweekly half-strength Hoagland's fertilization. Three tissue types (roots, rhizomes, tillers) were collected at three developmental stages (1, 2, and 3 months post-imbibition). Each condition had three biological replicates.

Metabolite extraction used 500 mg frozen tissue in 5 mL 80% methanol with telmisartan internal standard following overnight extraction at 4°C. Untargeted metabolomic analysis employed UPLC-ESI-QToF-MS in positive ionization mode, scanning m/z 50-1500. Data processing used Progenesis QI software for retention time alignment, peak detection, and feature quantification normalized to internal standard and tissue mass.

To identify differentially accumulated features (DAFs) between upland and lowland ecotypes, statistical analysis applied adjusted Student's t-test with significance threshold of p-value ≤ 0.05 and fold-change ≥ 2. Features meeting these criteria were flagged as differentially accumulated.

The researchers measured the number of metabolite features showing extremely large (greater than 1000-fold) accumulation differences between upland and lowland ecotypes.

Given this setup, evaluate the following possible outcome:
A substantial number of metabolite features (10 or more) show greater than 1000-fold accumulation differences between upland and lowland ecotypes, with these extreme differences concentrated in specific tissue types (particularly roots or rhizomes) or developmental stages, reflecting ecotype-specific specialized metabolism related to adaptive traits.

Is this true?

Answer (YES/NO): YES